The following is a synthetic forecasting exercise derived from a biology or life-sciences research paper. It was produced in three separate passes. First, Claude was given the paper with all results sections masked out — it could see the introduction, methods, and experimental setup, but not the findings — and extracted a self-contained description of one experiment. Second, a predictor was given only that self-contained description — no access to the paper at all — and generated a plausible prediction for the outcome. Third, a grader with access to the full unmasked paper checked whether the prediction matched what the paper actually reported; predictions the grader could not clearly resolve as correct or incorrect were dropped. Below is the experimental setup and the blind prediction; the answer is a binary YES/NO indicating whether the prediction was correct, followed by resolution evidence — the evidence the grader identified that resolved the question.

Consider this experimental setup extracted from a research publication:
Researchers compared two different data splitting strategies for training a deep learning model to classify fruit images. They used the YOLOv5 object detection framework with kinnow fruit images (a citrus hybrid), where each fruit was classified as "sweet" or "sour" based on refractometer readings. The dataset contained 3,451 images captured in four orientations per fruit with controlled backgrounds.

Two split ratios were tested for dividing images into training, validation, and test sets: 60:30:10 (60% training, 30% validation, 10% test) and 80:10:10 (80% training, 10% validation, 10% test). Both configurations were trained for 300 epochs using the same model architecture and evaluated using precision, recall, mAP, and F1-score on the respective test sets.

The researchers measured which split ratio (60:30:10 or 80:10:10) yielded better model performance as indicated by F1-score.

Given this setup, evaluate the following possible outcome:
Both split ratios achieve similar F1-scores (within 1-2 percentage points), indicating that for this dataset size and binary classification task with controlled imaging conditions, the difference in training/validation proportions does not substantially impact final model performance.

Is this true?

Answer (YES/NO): NO